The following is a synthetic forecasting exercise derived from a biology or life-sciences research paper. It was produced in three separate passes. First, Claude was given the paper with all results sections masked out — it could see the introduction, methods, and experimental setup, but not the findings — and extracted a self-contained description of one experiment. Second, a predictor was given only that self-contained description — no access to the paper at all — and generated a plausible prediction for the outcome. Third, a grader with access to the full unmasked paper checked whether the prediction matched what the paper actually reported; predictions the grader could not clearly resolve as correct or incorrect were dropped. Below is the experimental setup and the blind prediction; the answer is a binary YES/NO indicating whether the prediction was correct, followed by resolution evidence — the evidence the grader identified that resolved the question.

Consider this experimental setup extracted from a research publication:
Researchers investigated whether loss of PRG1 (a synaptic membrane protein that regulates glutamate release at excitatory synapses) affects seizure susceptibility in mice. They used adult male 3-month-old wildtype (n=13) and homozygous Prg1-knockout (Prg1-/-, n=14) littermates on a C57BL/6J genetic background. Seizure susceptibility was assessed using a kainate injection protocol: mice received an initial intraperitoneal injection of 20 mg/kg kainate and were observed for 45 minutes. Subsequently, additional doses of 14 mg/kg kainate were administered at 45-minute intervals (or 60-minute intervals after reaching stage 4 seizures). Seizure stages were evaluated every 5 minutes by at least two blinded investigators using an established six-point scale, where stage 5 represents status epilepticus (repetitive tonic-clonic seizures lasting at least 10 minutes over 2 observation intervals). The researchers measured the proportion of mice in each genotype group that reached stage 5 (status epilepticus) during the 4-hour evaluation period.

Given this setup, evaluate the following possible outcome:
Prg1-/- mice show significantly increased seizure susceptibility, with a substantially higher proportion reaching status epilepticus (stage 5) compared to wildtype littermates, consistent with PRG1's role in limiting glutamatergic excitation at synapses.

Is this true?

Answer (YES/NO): YES